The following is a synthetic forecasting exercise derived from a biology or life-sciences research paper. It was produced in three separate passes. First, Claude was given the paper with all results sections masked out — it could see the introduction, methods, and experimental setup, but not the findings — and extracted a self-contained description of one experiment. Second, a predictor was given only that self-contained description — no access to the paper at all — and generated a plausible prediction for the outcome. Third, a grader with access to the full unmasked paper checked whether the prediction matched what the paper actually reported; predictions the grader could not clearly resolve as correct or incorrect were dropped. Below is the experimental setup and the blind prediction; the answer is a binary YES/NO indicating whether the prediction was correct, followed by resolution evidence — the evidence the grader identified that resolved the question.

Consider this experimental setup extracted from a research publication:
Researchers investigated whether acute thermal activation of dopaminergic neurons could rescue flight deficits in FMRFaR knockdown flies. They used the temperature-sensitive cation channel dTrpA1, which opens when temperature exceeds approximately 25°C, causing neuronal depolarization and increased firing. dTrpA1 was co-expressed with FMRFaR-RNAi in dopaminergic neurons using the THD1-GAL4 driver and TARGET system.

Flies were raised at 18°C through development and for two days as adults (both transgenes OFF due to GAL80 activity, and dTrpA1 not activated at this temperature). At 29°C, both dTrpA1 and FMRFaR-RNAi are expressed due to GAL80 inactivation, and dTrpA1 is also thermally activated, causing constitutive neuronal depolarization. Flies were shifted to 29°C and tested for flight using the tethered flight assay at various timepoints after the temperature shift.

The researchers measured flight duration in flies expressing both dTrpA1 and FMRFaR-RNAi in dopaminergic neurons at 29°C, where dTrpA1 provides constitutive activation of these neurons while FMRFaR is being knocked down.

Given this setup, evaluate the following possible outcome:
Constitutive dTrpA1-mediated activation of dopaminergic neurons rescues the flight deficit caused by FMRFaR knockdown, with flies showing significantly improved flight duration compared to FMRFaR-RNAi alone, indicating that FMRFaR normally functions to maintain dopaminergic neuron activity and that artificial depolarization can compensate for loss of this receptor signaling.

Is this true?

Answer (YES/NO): YES